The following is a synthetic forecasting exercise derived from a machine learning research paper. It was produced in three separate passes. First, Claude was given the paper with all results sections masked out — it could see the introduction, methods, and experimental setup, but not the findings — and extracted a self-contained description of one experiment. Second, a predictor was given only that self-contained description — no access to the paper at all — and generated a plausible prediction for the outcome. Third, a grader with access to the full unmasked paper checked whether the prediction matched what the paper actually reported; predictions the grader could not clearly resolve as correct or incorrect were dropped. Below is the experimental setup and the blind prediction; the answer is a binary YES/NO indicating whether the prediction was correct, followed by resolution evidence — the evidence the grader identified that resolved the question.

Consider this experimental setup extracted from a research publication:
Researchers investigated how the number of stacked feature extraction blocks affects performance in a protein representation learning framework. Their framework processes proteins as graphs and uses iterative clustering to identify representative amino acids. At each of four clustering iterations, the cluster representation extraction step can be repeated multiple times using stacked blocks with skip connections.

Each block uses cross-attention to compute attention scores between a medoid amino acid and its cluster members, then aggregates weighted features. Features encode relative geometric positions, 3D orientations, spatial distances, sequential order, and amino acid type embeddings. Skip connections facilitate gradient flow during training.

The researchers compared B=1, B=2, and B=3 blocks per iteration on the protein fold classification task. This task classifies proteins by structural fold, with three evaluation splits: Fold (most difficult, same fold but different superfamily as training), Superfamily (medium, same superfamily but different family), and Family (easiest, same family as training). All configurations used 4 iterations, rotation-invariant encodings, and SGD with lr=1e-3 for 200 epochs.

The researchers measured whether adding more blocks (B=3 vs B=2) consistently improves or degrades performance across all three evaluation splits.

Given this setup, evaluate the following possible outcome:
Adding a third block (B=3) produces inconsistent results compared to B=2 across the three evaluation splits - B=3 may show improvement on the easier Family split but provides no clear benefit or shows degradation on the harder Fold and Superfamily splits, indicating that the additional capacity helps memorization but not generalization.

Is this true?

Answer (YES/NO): NO